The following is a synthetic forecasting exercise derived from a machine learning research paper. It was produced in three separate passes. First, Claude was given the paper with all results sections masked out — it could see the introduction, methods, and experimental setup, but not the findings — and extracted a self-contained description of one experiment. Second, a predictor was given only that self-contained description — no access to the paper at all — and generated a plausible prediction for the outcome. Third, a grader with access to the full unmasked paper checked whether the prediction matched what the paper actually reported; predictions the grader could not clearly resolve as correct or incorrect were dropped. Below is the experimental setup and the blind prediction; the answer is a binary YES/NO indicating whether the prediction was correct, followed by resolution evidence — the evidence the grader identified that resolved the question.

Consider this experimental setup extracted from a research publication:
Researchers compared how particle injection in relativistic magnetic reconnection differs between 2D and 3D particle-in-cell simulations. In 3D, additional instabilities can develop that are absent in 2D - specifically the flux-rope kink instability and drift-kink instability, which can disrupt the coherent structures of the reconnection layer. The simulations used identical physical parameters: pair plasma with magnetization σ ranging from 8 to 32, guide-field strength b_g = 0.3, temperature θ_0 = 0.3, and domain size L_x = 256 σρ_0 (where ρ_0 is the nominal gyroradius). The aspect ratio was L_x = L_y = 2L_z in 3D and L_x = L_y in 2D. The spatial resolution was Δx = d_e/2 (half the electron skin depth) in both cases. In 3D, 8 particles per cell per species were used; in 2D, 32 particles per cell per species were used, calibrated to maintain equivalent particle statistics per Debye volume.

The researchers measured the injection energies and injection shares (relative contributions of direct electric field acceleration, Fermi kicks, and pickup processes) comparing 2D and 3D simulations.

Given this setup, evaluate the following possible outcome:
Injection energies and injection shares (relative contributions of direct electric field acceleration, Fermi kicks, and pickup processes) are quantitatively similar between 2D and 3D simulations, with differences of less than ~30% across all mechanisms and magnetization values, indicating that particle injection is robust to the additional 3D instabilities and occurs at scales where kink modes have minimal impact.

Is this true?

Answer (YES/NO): NO